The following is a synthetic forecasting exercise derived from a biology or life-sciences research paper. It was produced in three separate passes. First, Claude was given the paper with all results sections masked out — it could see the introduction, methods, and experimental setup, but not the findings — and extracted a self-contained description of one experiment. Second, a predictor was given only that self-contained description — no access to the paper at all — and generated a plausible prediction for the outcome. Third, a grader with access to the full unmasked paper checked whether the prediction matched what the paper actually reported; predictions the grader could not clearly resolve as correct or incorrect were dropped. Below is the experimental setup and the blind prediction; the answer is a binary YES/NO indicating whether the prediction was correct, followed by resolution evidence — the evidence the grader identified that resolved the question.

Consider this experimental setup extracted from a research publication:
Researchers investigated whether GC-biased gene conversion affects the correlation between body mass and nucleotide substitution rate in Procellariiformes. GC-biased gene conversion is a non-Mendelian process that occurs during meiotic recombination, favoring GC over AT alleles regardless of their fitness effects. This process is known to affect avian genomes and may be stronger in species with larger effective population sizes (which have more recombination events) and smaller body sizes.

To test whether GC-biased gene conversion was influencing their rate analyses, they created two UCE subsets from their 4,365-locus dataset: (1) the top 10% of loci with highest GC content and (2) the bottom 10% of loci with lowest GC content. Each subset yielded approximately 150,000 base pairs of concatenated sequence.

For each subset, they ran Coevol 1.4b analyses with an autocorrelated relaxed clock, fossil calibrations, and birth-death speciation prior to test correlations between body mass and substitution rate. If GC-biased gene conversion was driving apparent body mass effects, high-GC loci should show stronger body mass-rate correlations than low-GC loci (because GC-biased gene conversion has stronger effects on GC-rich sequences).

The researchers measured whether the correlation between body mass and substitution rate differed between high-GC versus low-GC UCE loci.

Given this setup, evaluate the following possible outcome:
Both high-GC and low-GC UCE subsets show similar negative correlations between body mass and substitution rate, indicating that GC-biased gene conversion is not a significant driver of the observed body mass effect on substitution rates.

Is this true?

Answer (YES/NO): YES